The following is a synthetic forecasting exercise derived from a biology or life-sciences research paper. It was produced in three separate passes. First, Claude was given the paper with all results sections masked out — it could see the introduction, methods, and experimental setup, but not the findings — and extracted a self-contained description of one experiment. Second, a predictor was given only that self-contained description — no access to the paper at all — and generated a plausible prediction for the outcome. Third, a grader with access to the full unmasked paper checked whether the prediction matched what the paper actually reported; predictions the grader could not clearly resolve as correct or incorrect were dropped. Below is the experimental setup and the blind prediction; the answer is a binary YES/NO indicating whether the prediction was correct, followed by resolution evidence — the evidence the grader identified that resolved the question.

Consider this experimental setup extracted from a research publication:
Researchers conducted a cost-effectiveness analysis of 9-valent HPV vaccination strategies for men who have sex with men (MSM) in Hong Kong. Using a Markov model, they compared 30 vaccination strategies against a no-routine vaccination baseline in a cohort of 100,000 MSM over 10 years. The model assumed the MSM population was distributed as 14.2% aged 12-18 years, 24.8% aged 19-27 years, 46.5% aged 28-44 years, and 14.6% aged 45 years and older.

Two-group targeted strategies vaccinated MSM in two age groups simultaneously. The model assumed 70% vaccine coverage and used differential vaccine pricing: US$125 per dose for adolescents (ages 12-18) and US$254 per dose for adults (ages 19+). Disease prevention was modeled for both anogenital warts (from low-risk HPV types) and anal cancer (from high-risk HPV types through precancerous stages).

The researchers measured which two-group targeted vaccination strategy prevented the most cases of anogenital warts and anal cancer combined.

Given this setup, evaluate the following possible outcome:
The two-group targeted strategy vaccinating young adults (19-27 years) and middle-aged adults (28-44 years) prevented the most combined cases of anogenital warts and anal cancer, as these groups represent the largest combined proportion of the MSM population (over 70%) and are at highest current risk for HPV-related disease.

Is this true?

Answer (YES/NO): YES